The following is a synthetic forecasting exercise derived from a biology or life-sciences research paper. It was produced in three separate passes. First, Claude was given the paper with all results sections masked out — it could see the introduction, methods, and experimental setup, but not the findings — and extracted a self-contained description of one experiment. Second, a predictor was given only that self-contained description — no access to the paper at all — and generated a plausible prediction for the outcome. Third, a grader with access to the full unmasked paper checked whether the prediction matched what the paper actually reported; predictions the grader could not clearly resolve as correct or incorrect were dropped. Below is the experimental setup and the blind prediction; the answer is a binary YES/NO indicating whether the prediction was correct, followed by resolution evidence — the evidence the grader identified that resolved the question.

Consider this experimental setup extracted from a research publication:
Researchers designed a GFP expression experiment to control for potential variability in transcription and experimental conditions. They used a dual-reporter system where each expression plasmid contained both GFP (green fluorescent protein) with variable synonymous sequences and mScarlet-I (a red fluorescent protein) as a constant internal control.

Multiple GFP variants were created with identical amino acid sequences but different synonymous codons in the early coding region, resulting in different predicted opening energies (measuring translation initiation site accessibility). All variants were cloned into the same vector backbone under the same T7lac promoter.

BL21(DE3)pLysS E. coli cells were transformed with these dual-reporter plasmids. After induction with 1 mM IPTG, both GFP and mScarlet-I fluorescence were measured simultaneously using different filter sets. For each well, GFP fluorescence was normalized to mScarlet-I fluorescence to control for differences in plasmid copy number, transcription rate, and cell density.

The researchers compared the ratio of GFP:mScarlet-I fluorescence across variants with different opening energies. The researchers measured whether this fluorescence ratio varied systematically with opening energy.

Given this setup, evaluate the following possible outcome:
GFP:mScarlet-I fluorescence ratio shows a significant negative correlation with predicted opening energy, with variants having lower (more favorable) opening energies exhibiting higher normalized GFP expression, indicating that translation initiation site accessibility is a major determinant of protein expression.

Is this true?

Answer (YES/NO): YES